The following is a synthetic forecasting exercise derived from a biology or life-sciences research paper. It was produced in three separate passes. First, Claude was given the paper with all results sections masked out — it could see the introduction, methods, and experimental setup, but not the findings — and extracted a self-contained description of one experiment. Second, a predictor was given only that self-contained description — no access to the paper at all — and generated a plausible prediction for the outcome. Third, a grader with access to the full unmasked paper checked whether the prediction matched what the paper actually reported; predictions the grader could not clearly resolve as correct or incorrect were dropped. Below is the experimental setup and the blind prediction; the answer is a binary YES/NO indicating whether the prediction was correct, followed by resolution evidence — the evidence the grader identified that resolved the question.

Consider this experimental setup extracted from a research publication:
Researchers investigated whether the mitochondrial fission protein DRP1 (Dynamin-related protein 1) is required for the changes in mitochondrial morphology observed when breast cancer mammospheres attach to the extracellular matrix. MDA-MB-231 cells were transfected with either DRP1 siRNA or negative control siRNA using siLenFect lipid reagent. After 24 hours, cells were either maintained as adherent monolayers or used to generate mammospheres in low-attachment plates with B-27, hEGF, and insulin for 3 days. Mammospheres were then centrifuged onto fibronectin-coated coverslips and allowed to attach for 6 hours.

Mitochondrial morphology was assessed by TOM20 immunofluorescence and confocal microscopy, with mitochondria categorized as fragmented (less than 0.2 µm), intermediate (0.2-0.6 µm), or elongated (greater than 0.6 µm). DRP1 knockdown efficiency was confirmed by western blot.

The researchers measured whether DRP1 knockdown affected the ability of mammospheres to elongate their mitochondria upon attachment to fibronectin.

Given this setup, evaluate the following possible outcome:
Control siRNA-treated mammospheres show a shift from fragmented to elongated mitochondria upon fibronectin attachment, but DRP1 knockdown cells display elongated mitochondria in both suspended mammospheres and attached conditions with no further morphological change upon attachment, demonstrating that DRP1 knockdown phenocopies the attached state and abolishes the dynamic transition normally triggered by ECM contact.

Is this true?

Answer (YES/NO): NO